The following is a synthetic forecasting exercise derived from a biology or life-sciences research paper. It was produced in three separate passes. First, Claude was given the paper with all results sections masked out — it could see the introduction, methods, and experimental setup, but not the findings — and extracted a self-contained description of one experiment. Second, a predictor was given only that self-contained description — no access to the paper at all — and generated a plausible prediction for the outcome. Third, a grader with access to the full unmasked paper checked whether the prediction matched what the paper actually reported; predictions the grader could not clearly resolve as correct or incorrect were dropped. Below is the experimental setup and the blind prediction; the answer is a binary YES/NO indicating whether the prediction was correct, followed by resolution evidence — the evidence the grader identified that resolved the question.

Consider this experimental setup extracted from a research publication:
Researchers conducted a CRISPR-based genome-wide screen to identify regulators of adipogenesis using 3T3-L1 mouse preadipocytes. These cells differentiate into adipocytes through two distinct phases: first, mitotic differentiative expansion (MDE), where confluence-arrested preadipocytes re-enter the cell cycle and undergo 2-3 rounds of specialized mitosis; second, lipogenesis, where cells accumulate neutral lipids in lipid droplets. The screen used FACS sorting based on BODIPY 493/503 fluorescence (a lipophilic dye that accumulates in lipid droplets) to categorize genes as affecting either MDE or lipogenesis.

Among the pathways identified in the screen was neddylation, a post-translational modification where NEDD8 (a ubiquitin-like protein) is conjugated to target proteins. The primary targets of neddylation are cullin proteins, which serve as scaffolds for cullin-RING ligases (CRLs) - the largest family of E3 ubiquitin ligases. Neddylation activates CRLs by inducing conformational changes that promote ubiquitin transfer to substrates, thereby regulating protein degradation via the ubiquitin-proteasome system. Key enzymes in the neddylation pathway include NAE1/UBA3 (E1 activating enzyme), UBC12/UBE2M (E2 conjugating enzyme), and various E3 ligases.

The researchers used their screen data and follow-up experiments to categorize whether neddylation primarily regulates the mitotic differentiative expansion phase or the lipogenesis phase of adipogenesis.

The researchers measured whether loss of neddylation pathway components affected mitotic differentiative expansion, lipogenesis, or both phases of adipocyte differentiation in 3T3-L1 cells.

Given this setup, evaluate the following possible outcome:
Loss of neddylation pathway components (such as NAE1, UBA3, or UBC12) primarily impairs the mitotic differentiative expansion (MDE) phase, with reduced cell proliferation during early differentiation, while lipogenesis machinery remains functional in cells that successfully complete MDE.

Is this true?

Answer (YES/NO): NO